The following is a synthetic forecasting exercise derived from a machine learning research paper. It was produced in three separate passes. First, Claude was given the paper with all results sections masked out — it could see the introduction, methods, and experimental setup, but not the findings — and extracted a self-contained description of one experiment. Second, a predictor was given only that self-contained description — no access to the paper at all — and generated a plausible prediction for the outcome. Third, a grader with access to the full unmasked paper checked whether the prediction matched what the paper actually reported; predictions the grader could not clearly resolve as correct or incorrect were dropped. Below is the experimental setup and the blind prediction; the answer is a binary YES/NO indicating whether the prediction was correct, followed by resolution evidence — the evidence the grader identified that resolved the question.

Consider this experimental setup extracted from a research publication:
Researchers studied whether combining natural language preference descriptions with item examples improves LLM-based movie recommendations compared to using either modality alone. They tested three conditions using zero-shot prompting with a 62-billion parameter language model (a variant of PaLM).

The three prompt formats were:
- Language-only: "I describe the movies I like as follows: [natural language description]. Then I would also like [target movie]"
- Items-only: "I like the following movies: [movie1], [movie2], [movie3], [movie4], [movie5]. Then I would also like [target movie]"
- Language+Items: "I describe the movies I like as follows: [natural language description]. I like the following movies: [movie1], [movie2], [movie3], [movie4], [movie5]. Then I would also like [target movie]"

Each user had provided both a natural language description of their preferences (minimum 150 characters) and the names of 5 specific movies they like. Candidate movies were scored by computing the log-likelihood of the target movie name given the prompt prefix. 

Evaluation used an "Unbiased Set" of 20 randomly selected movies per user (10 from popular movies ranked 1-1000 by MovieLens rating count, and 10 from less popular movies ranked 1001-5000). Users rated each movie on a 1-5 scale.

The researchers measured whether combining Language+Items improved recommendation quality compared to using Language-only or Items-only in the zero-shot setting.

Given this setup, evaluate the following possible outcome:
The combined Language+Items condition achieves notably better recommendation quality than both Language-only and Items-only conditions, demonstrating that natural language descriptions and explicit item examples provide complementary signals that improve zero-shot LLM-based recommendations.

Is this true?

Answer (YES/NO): NO